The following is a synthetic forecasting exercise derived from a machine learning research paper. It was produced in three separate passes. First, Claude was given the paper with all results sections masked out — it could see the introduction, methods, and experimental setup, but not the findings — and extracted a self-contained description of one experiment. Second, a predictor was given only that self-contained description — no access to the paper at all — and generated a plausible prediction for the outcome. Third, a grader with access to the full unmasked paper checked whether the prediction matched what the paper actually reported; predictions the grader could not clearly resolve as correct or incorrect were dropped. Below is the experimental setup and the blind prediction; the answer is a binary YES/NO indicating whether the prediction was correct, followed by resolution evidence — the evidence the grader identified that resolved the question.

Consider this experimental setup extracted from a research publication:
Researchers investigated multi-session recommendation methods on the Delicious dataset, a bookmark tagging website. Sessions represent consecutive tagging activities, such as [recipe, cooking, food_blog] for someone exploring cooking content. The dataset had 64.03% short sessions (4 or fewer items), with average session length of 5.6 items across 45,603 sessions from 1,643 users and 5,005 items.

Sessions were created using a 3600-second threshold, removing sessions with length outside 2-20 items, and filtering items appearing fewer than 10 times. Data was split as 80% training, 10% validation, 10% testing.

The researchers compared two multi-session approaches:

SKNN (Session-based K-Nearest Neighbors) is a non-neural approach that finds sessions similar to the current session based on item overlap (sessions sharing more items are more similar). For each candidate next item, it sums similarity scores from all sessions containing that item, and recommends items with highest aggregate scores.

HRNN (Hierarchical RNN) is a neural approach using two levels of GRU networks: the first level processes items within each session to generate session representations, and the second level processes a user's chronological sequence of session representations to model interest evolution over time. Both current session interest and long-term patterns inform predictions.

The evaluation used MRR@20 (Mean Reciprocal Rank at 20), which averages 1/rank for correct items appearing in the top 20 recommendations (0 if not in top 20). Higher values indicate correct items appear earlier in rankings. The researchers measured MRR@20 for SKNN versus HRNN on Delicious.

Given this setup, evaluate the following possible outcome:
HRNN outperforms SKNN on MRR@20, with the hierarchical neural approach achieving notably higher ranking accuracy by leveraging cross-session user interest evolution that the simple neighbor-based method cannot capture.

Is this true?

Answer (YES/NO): YES